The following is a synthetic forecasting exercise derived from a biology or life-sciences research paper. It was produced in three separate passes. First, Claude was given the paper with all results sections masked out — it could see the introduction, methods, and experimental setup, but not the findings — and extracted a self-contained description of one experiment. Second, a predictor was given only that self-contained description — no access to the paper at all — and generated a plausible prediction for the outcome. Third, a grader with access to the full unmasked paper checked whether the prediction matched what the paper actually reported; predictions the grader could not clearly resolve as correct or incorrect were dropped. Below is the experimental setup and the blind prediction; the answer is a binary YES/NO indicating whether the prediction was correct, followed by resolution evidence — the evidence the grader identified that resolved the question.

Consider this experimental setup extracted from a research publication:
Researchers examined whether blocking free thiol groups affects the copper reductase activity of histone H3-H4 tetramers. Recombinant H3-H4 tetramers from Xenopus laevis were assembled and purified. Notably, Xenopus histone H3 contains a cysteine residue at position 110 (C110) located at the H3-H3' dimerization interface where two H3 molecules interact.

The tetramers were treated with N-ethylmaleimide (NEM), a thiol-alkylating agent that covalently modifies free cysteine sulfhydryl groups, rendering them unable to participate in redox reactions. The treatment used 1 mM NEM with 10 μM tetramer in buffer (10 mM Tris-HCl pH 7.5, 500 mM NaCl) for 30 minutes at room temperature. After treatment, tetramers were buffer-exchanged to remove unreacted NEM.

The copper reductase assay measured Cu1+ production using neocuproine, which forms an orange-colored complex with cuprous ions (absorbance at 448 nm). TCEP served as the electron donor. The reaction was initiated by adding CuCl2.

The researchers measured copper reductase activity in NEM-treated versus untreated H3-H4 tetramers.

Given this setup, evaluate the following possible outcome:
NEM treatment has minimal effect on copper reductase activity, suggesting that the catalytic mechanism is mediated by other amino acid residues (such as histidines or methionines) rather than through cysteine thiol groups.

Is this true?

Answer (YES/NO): NO